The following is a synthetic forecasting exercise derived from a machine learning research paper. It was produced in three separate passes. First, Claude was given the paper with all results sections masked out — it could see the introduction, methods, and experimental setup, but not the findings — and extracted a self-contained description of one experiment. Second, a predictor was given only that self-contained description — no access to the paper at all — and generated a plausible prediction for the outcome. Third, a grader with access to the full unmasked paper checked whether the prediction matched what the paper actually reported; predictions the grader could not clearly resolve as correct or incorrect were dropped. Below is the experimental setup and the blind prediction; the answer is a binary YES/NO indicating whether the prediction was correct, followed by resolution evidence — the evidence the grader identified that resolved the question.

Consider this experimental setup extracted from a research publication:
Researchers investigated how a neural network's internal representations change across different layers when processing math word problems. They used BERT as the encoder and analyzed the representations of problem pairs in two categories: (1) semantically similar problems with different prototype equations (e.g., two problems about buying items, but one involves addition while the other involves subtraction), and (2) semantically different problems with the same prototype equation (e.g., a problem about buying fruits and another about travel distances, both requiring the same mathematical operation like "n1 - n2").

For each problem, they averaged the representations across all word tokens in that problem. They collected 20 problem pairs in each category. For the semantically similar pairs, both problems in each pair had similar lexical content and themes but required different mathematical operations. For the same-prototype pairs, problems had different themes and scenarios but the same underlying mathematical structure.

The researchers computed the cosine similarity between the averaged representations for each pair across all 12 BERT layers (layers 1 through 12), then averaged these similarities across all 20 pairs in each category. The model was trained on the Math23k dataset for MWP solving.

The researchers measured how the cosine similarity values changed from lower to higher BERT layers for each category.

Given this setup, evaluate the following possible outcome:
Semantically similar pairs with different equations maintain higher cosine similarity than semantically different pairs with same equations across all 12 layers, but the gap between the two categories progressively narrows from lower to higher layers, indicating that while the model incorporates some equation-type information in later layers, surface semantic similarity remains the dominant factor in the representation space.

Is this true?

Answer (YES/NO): NO